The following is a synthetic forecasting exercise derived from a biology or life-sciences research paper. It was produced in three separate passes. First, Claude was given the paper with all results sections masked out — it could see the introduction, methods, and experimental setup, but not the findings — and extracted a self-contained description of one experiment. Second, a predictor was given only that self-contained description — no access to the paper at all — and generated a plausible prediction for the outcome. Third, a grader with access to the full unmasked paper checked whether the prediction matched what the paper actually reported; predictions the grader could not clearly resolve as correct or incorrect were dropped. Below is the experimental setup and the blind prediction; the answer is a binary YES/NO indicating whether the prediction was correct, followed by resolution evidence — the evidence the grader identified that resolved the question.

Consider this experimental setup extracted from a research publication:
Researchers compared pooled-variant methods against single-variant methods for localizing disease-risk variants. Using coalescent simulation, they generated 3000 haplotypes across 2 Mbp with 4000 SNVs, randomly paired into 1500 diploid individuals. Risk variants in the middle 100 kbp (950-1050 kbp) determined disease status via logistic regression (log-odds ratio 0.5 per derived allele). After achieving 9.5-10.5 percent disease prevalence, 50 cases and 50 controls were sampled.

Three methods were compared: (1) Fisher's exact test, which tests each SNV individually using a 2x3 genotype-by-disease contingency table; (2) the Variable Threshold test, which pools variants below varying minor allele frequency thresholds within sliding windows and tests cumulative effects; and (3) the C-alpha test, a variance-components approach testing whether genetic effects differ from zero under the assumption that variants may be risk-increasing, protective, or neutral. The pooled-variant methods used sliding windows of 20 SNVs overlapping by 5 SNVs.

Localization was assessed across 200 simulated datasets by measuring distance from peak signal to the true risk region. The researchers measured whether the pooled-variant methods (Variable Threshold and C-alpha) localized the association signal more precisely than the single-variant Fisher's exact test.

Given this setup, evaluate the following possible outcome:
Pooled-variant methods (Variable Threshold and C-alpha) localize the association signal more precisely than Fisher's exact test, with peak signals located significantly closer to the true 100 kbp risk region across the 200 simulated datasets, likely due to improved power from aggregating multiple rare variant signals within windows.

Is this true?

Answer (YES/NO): NO